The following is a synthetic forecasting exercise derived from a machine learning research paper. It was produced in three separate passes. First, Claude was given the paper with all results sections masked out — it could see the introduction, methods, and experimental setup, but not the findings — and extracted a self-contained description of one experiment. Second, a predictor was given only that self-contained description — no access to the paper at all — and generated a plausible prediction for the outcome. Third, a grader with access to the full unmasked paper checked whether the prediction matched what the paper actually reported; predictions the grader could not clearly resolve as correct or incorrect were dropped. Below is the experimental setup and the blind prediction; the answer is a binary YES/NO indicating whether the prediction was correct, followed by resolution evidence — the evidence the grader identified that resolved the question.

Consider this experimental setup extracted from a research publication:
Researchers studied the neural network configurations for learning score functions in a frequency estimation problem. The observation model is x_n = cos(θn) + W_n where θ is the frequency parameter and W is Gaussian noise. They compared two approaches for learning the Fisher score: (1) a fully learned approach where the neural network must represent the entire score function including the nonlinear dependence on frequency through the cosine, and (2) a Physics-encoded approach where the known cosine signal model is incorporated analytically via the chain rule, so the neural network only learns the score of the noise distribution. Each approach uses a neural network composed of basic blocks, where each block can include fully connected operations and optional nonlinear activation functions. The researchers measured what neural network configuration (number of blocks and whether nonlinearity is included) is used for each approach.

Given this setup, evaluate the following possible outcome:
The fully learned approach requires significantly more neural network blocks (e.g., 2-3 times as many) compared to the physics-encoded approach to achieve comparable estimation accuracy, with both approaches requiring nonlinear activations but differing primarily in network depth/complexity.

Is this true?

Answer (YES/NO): NO